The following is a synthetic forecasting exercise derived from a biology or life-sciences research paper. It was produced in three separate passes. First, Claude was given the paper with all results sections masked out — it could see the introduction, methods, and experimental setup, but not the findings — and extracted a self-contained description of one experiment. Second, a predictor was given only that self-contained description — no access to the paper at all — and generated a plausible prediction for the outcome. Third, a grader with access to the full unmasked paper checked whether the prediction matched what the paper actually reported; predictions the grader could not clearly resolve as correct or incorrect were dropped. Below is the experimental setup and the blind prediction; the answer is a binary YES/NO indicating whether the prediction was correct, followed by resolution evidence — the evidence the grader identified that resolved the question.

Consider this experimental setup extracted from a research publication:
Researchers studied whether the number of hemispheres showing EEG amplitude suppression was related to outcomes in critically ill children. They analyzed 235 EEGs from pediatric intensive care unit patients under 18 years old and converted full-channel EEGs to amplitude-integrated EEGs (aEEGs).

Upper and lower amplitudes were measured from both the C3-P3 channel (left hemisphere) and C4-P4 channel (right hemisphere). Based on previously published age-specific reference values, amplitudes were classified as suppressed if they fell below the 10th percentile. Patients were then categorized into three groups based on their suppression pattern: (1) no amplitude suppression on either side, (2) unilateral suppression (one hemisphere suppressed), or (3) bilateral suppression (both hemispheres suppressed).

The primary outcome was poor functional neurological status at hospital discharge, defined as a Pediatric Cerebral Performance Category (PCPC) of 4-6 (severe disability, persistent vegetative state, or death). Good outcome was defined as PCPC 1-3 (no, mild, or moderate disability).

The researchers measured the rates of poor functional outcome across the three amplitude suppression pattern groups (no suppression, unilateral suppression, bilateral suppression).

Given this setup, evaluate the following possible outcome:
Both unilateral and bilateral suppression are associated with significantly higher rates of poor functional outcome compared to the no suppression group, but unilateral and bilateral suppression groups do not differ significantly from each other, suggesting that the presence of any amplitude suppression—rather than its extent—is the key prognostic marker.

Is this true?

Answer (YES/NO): NO